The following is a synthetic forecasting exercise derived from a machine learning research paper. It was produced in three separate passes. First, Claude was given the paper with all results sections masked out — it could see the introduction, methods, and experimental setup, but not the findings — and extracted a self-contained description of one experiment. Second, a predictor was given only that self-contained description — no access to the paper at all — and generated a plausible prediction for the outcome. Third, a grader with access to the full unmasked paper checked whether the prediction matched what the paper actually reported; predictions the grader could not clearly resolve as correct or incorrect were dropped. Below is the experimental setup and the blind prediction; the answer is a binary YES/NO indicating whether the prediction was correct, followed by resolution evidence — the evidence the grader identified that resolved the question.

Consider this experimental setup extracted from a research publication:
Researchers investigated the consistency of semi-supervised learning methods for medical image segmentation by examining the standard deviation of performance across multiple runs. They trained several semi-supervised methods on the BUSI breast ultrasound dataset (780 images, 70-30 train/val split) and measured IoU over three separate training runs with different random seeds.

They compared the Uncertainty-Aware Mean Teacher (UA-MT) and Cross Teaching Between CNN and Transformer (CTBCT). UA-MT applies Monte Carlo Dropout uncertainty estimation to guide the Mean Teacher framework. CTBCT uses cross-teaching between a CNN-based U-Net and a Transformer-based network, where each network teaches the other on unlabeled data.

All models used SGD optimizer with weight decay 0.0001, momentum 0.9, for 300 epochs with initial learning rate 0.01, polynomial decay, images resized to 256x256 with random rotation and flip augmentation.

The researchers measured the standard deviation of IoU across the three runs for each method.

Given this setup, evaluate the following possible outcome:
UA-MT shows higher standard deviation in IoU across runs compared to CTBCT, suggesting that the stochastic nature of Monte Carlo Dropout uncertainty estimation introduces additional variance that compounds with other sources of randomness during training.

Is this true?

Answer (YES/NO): NO